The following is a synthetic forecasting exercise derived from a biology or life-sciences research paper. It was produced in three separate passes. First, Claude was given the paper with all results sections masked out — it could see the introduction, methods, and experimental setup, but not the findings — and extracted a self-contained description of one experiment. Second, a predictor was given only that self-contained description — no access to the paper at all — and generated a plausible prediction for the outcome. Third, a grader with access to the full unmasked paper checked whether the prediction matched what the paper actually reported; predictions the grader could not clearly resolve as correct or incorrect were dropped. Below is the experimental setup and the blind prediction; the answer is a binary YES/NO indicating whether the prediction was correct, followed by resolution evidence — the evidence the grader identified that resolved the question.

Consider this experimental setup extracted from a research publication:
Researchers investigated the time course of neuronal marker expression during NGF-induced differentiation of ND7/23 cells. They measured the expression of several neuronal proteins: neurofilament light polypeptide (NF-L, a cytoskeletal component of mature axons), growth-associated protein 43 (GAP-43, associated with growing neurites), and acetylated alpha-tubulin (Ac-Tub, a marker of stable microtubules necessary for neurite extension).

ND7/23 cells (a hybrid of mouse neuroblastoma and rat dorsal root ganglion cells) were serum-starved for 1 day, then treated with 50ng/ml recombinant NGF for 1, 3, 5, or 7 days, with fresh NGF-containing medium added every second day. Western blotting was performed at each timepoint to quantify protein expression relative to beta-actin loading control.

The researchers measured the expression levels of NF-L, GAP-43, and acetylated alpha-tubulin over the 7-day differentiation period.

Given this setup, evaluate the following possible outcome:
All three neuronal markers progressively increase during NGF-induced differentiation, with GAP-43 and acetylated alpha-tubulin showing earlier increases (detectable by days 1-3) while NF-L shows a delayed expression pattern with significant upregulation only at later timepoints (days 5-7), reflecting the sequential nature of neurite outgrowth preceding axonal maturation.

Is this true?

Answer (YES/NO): YES